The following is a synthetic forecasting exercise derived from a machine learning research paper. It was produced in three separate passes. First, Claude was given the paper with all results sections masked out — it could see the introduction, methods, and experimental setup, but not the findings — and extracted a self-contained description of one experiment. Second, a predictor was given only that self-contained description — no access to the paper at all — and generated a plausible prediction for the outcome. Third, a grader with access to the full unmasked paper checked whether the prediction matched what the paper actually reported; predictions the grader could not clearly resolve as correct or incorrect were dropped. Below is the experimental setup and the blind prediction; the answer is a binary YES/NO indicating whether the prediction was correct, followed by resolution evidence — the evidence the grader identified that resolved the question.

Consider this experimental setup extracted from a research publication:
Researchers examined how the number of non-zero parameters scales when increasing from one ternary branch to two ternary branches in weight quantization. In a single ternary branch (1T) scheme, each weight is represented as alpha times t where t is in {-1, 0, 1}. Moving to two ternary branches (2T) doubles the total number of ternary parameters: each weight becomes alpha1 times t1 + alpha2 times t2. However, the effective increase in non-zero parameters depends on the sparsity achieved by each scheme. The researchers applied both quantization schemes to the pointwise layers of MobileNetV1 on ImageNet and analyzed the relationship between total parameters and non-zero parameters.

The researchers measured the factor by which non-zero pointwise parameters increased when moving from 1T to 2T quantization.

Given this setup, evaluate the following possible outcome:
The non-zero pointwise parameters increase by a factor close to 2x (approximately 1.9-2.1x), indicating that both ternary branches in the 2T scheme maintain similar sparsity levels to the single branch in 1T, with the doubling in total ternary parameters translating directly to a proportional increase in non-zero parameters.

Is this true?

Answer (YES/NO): NO